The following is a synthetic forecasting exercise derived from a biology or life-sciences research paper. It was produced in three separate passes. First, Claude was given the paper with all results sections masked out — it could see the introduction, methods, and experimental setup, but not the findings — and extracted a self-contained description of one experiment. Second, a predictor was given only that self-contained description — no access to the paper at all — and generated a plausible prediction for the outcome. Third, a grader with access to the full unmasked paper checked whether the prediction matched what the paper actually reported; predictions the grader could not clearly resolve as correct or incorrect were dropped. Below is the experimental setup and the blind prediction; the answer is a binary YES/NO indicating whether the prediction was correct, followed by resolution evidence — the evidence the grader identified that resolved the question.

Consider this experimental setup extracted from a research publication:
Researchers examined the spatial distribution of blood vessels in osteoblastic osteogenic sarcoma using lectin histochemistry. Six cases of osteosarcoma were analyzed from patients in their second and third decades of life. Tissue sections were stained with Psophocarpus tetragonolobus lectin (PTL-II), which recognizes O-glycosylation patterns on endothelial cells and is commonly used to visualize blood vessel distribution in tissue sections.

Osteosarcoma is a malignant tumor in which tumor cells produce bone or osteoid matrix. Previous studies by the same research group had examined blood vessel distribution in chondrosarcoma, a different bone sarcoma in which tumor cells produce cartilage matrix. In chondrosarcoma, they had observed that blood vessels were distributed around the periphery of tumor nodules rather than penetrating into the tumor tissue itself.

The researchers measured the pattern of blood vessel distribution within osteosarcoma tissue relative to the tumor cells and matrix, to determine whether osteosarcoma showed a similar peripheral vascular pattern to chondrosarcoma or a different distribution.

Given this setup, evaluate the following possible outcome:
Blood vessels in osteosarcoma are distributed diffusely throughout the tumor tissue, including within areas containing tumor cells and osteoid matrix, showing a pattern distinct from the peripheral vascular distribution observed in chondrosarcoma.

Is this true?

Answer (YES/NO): YES